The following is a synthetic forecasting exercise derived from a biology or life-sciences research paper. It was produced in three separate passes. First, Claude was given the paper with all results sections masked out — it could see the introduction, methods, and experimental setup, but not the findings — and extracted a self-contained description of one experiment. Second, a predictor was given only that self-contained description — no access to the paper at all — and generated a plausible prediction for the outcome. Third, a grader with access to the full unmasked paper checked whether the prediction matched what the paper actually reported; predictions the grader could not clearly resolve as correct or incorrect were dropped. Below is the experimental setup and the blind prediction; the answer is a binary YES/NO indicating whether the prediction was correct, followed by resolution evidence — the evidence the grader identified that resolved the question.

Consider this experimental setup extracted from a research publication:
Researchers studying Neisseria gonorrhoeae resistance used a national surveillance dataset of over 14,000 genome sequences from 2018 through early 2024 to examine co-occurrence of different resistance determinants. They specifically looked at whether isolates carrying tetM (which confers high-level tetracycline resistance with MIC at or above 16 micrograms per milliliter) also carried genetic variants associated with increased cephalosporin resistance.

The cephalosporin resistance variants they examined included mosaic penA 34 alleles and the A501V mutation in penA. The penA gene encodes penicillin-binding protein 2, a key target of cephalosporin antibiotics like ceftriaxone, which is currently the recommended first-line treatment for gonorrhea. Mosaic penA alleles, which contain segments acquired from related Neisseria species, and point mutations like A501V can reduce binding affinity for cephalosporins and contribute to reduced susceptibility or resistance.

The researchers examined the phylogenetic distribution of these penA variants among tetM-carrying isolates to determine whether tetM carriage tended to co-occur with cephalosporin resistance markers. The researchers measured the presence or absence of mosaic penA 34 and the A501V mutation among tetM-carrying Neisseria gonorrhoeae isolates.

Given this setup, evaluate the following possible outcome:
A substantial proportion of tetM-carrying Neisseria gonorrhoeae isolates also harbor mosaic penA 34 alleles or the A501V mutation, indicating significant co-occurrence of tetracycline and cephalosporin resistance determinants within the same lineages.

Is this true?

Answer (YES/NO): YES